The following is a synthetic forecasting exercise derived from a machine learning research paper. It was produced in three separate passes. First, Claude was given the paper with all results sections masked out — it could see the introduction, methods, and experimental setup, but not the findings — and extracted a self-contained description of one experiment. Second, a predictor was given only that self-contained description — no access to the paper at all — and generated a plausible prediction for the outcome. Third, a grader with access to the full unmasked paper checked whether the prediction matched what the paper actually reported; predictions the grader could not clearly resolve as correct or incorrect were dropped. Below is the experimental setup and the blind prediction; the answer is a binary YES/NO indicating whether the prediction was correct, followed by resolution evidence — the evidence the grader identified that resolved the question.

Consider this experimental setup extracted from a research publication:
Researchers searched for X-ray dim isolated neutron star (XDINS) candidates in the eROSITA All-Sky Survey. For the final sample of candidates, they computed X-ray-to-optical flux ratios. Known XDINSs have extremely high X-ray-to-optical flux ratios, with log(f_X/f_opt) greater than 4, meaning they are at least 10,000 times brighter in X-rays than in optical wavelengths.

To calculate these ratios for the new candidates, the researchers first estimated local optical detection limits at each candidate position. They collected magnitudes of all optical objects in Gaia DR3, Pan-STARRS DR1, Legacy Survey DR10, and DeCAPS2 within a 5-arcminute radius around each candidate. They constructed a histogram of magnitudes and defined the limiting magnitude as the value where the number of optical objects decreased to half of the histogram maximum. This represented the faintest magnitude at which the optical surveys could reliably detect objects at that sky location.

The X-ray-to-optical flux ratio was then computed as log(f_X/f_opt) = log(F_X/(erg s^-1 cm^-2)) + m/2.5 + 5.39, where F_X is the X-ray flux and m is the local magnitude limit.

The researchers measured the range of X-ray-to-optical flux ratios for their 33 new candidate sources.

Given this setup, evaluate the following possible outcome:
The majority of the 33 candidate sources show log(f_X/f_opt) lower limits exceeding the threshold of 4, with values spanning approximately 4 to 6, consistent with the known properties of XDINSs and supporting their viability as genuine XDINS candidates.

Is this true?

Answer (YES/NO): NO